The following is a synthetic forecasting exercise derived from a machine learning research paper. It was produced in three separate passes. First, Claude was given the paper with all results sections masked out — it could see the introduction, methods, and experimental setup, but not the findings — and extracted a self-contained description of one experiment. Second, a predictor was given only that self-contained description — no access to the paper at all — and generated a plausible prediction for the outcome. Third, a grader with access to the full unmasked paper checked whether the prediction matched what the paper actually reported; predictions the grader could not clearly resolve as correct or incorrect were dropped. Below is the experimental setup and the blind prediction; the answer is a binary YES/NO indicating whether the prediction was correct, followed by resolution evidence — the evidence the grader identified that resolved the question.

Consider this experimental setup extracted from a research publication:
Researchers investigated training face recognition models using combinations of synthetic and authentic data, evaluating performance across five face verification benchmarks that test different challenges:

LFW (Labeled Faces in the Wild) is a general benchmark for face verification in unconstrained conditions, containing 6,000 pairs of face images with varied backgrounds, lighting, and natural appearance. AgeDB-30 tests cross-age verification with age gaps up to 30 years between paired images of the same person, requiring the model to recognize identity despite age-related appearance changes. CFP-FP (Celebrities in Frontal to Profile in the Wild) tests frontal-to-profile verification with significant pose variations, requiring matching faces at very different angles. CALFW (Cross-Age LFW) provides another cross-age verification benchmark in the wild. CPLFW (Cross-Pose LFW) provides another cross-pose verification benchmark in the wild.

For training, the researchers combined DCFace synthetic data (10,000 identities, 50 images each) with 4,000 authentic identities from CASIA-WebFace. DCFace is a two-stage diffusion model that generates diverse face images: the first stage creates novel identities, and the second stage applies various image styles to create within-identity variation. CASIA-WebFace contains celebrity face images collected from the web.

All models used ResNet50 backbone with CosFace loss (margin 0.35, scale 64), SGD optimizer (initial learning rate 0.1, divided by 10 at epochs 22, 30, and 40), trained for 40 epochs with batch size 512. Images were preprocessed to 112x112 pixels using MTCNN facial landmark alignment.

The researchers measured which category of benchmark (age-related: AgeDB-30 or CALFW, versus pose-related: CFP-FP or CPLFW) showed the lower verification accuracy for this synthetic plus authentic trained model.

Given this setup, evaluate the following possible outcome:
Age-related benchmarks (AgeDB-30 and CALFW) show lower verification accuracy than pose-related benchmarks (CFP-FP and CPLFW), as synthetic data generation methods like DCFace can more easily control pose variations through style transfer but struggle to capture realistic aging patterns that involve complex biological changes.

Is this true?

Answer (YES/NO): NO